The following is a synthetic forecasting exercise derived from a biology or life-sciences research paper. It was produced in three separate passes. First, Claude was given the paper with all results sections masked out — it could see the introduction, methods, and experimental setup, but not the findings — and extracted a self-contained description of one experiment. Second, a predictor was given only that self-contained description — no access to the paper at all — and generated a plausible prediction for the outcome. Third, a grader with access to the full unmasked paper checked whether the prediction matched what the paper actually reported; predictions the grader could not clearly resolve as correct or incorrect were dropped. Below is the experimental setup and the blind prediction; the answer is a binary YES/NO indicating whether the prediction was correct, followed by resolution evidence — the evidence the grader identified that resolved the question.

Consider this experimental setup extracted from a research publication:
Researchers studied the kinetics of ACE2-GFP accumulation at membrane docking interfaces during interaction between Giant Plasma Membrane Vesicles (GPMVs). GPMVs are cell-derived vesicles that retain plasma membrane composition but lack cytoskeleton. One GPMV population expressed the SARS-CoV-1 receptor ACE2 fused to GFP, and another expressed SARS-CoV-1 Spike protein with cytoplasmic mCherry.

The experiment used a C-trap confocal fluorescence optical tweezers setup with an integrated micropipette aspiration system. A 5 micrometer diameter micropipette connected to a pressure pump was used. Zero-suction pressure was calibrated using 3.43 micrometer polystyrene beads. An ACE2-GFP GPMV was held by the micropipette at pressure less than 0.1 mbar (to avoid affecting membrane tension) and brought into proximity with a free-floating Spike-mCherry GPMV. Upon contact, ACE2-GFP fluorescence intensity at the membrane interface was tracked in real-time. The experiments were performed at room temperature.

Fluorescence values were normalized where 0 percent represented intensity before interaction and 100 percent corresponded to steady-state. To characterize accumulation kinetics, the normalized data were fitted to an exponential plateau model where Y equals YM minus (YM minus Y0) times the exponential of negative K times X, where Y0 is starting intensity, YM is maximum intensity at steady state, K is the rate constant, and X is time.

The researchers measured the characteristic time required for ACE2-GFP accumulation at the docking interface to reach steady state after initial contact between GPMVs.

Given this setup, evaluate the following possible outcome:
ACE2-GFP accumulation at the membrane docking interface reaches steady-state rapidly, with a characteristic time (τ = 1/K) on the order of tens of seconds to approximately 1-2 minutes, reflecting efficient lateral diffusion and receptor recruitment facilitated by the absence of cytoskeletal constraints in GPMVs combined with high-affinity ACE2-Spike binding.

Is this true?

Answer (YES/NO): YES